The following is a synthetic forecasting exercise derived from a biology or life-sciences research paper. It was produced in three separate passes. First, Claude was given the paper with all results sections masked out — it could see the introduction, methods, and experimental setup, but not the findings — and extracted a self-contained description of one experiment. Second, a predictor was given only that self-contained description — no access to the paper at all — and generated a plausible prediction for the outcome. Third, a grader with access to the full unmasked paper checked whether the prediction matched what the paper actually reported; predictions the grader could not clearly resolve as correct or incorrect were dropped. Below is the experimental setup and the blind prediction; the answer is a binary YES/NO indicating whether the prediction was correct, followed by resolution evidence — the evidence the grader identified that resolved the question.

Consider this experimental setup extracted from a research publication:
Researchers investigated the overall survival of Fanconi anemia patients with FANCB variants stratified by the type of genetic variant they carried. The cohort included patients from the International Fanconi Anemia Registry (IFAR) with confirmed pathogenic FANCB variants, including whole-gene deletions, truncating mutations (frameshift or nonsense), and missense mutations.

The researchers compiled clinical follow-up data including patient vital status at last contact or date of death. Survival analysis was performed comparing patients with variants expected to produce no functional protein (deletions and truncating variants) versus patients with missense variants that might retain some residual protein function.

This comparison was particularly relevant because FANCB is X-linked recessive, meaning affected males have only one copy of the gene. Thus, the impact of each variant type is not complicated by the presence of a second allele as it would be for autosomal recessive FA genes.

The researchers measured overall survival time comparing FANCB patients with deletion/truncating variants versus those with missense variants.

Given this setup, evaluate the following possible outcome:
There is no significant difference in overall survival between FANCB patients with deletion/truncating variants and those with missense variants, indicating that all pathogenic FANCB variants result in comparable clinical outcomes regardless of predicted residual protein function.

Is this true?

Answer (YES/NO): NO